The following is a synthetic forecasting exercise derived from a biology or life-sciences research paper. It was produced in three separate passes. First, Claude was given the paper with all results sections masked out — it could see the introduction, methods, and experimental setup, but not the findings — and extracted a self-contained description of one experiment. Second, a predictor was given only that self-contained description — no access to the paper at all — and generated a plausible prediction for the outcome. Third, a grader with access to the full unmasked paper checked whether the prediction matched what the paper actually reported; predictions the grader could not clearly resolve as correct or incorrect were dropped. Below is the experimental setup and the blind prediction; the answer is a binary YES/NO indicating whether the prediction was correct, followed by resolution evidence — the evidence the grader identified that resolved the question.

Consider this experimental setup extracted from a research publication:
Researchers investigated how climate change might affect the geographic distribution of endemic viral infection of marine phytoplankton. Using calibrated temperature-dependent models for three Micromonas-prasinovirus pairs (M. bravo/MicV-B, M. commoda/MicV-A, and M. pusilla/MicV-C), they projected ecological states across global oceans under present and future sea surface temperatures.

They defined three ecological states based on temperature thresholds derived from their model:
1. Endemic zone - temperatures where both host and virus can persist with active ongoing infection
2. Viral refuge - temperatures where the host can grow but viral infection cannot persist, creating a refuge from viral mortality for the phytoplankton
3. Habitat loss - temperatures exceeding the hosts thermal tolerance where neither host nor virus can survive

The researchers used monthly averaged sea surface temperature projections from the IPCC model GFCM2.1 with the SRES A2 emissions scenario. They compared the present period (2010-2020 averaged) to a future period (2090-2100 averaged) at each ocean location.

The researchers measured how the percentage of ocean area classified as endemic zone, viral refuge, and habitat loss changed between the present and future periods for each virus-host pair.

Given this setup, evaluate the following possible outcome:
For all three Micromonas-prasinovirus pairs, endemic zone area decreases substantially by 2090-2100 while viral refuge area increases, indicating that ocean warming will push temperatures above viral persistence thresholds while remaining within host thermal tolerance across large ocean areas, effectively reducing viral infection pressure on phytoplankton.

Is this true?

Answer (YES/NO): YES